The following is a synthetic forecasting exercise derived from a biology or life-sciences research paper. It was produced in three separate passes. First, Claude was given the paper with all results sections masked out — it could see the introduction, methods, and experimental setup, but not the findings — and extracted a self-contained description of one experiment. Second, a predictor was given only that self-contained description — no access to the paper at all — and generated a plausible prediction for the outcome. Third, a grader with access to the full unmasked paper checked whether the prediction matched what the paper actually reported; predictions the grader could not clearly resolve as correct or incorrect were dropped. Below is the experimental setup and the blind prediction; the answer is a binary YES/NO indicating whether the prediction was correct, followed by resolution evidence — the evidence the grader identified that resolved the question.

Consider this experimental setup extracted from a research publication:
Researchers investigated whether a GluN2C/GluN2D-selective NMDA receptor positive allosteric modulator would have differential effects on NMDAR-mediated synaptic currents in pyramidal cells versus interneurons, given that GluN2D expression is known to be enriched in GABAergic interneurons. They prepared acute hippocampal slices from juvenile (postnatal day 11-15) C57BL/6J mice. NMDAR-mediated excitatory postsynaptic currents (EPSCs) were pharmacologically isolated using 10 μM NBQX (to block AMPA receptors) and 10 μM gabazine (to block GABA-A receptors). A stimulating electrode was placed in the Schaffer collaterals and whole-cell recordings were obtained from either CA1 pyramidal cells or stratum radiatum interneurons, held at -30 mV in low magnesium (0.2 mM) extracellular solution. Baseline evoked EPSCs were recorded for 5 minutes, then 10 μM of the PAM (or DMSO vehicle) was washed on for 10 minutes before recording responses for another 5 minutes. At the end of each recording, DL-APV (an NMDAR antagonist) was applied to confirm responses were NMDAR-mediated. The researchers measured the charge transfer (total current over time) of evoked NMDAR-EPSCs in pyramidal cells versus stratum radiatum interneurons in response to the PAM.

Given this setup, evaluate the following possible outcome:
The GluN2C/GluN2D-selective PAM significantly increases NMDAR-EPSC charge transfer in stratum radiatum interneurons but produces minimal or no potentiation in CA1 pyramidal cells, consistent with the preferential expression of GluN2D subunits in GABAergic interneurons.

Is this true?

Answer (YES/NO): YES